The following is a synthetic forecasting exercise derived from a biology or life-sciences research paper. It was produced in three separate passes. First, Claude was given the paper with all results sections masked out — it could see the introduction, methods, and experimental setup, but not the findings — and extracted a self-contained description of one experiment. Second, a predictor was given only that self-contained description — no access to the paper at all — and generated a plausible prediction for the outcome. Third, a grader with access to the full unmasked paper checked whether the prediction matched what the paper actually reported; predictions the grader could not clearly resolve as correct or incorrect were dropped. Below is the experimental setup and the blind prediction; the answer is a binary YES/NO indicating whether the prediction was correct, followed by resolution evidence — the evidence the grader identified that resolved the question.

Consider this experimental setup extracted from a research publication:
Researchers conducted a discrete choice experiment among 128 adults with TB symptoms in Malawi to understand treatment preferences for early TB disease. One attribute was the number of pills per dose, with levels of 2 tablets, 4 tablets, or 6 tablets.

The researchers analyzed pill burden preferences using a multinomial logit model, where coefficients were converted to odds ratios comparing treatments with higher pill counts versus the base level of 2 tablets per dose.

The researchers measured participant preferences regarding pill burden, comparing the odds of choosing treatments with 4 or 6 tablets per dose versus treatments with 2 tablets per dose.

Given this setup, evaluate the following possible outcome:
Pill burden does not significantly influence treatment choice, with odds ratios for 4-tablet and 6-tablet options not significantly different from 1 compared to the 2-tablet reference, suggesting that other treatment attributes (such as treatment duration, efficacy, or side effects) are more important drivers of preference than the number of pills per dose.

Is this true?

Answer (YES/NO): NO